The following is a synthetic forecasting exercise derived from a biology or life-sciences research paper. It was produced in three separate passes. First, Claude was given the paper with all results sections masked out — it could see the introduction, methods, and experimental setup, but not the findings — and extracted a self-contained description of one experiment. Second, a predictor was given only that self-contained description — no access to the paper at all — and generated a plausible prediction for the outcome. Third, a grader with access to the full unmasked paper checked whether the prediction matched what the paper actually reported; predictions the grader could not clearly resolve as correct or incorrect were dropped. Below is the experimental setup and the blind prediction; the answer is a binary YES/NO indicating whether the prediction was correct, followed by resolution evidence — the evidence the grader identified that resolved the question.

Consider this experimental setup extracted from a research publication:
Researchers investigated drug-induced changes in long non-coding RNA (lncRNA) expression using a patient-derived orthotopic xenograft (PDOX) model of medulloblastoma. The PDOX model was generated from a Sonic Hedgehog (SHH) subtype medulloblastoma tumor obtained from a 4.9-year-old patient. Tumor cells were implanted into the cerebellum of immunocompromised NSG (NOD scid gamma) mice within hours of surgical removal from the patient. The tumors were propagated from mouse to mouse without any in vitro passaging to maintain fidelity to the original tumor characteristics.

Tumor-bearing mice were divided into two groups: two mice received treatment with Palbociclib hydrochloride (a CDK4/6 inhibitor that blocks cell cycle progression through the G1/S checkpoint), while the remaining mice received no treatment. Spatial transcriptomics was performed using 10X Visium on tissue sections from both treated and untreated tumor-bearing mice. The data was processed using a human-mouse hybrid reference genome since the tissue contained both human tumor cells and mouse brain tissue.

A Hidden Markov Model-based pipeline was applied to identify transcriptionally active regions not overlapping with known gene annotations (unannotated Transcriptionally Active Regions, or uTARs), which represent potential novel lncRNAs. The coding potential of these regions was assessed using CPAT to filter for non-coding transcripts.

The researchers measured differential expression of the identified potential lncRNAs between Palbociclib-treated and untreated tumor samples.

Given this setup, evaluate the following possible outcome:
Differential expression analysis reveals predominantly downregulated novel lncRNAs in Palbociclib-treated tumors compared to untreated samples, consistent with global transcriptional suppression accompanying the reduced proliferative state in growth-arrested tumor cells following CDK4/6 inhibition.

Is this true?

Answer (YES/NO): YES